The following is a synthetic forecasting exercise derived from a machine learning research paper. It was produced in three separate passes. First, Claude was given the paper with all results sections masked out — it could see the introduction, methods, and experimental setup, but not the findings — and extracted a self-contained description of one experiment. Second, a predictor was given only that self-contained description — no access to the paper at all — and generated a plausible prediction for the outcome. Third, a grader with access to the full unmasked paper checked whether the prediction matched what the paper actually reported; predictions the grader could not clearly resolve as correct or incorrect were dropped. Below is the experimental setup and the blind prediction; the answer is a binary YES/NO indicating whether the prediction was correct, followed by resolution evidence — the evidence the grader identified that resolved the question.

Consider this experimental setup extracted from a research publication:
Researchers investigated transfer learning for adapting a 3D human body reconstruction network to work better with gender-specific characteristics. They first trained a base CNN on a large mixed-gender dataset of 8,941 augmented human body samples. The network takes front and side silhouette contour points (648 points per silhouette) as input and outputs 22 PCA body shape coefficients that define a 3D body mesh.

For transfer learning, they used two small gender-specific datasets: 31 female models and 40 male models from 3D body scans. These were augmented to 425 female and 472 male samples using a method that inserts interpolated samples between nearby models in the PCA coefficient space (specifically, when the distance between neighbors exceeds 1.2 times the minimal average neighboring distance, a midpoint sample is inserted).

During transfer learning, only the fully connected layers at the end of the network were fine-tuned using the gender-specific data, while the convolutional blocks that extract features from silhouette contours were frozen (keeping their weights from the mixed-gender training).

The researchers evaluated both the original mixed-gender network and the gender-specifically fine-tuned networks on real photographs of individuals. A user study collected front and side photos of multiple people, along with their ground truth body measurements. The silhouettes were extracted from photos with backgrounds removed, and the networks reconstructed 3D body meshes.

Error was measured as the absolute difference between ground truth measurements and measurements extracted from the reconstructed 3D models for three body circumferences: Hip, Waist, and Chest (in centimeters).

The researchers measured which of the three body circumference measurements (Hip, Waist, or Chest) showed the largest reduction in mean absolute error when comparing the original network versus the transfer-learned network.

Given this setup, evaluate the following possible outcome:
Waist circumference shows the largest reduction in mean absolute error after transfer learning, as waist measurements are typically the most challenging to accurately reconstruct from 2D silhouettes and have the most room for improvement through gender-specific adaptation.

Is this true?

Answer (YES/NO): YES